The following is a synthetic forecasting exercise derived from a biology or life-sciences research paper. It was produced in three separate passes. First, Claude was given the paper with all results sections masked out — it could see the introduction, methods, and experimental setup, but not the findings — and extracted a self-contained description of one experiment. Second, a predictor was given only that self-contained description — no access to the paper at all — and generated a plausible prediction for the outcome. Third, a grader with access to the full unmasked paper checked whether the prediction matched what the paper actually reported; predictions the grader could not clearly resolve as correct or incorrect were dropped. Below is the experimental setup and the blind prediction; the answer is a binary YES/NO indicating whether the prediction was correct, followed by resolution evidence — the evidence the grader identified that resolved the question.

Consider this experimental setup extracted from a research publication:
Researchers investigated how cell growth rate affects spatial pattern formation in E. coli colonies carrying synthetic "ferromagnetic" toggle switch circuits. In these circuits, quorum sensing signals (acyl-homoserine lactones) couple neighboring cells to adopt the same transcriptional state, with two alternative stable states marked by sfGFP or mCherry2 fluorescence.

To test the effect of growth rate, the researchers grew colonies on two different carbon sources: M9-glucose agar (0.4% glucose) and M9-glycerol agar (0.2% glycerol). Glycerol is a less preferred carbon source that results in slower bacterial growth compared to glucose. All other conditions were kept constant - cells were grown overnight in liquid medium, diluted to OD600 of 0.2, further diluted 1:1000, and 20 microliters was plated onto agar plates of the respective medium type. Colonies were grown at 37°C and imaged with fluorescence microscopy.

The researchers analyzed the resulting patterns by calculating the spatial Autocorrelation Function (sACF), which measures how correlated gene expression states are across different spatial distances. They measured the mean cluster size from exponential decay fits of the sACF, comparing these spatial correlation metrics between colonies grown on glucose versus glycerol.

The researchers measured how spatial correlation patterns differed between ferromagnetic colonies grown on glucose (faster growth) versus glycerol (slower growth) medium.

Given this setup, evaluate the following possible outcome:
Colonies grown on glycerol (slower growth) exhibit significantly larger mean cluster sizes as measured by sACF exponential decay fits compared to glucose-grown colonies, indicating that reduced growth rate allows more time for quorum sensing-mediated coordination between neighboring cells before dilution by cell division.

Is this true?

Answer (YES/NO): NO